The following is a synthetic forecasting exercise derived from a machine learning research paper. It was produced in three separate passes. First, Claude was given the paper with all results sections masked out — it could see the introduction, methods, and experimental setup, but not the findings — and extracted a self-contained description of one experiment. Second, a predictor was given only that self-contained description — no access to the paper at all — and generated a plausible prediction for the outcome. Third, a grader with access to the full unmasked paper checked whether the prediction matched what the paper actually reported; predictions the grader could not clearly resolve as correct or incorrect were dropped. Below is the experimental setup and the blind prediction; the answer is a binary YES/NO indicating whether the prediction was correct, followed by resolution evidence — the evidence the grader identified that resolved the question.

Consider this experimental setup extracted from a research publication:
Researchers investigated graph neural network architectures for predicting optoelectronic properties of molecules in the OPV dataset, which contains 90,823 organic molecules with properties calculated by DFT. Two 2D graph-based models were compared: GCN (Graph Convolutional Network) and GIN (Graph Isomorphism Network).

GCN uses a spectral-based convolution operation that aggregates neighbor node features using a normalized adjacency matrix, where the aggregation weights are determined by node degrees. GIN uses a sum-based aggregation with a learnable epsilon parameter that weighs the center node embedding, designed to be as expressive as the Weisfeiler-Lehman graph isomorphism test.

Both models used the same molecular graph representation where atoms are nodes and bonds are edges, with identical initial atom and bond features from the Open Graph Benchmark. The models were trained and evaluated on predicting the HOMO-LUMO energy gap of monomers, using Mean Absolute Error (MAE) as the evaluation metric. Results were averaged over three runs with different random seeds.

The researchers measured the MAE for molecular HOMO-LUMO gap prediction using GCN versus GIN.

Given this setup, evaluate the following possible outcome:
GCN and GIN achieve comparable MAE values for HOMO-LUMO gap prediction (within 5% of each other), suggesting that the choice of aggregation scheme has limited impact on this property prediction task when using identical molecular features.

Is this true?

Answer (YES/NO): NO